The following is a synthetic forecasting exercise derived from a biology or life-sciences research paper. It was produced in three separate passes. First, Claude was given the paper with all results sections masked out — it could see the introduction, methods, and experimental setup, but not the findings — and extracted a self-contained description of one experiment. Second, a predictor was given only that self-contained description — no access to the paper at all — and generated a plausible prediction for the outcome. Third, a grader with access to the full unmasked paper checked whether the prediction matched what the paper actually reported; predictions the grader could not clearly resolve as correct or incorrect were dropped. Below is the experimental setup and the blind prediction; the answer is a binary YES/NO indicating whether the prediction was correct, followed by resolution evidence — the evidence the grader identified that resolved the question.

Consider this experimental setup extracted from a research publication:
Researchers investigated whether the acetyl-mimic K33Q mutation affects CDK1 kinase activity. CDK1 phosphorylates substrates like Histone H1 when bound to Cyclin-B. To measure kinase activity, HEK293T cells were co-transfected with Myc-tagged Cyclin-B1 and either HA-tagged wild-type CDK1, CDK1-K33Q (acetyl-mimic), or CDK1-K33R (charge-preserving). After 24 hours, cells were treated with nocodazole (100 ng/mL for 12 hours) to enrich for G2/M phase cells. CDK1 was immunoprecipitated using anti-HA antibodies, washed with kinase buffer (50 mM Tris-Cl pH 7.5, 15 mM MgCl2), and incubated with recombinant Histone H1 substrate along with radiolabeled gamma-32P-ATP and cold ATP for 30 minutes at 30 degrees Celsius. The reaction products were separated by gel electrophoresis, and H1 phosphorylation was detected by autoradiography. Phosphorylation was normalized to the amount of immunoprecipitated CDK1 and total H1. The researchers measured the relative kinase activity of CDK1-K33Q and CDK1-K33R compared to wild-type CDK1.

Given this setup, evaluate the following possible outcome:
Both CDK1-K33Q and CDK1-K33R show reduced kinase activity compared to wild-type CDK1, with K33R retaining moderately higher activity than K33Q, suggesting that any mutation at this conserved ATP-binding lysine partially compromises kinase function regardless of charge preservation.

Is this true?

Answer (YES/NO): NO